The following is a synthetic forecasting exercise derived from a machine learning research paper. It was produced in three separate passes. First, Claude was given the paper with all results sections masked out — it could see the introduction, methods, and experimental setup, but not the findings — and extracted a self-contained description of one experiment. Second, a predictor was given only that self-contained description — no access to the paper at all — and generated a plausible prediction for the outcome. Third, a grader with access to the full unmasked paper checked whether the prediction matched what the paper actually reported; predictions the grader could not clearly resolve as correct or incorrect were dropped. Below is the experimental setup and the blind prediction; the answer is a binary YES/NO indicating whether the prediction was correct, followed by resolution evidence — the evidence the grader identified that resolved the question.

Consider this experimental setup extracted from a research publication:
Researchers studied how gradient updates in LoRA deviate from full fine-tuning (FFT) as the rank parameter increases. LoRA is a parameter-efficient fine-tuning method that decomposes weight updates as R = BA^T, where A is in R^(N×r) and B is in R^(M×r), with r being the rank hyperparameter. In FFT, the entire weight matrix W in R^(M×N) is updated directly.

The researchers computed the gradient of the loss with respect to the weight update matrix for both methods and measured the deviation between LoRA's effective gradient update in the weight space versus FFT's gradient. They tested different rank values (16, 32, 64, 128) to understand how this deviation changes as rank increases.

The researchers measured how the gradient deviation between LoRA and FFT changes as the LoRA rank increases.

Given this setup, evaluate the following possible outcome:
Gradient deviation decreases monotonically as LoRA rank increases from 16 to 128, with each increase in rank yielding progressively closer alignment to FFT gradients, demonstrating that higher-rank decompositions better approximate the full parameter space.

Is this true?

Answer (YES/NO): NO